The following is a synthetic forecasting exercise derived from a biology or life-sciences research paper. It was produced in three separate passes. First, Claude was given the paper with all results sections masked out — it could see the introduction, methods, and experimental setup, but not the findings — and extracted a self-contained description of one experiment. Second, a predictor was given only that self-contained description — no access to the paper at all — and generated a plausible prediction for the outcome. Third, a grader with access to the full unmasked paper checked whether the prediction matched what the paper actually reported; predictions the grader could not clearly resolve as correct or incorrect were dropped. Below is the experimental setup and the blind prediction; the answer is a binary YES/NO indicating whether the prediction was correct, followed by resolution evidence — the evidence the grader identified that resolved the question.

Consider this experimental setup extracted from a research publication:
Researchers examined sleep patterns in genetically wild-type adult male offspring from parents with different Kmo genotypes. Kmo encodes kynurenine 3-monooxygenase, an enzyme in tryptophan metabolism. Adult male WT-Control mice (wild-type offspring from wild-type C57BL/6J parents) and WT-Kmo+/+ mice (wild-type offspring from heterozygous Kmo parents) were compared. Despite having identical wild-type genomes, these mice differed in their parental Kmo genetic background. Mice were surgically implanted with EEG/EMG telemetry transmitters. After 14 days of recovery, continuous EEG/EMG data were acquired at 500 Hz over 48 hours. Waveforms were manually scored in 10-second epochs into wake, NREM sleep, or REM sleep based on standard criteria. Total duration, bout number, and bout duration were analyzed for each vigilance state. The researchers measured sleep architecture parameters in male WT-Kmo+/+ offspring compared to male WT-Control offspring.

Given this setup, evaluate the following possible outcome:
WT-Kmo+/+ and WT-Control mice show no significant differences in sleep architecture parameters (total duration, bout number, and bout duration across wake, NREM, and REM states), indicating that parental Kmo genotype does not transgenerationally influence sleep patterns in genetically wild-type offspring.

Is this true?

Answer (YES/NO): NO